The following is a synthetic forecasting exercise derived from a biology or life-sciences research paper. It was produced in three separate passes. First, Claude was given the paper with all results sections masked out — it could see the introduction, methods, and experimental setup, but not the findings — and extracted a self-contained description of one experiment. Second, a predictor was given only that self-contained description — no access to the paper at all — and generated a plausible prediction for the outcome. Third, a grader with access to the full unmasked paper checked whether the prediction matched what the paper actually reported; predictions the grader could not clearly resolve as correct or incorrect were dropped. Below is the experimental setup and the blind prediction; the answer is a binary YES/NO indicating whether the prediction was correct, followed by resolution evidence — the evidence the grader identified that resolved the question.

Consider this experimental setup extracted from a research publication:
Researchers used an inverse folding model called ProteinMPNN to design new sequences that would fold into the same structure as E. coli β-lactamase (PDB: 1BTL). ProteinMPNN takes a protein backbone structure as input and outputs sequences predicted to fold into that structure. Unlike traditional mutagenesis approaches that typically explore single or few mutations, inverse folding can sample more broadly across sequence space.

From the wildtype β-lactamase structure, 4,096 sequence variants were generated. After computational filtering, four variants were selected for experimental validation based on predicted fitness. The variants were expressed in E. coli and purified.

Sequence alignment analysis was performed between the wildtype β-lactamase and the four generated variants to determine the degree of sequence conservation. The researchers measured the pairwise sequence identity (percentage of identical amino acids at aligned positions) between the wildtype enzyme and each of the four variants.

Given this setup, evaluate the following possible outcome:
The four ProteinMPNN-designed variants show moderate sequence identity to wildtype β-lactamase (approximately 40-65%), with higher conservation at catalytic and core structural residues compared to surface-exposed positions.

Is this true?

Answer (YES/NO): NO